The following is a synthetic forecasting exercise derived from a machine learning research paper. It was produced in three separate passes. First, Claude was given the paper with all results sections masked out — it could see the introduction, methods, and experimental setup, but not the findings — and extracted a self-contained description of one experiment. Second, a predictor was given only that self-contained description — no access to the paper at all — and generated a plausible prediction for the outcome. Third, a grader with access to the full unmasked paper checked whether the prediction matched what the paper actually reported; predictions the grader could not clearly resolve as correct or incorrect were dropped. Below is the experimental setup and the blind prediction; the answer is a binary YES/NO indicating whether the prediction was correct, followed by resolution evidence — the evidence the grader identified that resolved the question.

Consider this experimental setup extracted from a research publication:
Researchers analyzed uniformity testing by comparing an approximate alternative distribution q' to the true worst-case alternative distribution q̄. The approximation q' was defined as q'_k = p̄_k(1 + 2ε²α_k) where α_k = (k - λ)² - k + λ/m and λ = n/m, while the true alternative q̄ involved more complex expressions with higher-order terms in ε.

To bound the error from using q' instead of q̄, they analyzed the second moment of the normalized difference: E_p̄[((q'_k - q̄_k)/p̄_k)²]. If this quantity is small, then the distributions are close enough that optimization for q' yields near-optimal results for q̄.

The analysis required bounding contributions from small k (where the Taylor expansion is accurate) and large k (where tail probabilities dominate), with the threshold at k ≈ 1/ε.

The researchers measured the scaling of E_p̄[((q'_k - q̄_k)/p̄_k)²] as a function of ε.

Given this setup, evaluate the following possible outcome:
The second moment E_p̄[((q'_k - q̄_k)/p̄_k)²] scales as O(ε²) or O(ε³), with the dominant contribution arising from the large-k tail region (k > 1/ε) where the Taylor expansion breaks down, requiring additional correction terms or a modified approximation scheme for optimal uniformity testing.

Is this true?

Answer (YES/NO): NO